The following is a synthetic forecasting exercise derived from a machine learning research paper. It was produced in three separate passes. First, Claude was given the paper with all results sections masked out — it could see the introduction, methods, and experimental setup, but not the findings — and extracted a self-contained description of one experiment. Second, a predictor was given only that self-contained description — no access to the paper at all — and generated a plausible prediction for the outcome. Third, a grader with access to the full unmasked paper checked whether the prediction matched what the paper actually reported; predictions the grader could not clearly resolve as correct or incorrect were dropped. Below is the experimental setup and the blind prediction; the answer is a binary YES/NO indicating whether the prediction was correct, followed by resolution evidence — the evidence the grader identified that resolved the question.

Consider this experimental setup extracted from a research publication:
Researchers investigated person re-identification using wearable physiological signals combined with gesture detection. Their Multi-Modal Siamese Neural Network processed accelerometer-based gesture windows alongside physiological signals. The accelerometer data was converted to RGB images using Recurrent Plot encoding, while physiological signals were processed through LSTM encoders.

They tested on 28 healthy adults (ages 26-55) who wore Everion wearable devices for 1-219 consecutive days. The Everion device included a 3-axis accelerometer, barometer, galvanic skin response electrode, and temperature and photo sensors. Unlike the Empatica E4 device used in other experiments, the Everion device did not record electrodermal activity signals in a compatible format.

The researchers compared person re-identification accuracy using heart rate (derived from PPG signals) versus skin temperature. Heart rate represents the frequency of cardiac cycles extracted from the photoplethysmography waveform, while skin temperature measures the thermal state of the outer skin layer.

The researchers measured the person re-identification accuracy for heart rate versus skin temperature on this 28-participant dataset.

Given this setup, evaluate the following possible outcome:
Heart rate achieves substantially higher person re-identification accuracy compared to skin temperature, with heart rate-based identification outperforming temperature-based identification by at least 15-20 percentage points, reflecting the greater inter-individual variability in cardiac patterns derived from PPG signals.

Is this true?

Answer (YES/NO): YES